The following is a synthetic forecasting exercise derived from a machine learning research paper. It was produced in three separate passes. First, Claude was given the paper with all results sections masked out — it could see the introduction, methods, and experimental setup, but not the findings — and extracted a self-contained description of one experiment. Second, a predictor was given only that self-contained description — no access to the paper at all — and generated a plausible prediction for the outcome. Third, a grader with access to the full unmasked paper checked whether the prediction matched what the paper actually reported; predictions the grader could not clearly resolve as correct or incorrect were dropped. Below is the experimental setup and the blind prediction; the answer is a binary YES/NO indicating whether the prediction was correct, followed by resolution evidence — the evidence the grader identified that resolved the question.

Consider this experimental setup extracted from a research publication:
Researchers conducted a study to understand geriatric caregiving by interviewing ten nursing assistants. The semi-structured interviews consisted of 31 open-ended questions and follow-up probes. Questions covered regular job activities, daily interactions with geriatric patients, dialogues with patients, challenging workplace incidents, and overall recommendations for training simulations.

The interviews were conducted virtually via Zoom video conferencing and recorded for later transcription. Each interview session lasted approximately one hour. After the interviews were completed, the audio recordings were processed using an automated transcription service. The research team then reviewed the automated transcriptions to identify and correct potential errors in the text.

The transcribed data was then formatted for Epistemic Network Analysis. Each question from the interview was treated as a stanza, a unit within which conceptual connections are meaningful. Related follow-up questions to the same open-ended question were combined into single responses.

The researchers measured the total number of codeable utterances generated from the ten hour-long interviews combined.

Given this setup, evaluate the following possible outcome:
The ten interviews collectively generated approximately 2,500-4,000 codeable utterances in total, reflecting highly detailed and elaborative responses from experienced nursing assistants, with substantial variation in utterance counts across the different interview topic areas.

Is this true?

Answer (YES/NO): NO